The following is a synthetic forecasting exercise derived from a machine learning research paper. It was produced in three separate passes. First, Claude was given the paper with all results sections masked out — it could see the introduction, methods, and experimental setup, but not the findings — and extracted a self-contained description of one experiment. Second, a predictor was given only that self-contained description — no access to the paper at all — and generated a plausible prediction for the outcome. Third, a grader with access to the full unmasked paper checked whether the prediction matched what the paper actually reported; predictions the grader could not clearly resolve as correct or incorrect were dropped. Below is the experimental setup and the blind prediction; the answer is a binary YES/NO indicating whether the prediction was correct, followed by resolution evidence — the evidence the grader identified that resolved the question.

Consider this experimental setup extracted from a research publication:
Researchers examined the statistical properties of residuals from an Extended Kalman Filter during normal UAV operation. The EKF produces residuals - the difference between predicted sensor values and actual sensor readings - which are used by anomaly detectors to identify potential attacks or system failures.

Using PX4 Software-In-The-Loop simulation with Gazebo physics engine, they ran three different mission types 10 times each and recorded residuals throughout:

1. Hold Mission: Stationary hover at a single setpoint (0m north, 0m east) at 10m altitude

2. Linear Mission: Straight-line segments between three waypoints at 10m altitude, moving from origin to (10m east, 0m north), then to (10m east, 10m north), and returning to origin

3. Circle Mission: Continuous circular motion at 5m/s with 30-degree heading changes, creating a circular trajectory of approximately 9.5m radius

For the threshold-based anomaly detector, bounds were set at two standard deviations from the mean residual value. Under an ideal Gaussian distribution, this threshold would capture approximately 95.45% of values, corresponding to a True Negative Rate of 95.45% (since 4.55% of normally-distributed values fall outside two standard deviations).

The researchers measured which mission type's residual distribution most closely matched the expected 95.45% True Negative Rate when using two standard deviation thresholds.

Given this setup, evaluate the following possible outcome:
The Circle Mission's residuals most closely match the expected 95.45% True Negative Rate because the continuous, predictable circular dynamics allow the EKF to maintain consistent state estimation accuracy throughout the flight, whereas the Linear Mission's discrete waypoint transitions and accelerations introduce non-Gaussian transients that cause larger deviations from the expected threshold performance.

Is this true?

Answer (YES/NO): YES